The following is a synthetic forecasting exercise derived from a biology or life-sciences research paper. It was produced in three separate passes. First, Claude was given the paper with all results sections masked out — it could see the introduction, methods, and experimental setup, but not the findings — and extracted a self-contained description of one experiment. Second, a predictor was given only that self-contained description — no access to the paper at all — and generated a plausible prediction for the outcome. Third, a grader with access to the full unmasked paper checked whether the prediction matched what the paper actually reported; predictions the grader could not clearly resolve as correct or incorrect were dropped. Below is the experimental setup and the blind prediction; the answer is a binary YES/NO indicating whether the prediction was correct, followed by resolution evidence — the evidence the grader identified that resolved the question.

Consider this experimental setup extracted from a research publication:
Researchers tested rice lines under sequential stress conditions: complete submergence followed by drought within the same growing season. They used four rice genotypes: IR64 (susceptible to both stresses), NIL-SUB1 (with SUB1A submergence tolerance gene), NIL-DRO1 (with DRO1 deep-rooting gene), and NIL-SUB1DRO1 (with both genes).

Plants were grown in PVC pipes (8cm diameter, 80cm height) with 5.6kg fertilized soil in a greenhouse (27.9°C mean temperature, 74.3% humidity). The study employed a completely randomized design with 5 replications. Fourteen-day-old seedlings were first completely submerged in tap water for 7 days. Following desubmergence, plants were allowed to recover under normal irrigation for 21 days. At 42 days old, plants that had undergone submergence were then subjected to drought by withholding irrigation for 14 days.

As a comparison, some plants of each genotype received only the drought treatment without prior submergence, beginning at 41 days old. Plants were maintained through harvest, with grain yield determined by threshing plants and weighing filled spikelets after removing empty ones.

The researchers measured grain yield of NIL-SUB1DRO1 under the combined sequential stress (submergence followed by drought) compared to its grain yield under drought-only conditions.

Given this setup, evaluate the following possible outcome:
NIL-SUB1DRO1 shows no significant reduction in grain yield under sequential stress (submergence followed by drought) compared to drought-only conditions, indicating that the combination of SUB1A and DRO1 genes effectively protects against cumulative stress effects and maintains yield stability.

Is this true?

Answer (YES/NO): NO